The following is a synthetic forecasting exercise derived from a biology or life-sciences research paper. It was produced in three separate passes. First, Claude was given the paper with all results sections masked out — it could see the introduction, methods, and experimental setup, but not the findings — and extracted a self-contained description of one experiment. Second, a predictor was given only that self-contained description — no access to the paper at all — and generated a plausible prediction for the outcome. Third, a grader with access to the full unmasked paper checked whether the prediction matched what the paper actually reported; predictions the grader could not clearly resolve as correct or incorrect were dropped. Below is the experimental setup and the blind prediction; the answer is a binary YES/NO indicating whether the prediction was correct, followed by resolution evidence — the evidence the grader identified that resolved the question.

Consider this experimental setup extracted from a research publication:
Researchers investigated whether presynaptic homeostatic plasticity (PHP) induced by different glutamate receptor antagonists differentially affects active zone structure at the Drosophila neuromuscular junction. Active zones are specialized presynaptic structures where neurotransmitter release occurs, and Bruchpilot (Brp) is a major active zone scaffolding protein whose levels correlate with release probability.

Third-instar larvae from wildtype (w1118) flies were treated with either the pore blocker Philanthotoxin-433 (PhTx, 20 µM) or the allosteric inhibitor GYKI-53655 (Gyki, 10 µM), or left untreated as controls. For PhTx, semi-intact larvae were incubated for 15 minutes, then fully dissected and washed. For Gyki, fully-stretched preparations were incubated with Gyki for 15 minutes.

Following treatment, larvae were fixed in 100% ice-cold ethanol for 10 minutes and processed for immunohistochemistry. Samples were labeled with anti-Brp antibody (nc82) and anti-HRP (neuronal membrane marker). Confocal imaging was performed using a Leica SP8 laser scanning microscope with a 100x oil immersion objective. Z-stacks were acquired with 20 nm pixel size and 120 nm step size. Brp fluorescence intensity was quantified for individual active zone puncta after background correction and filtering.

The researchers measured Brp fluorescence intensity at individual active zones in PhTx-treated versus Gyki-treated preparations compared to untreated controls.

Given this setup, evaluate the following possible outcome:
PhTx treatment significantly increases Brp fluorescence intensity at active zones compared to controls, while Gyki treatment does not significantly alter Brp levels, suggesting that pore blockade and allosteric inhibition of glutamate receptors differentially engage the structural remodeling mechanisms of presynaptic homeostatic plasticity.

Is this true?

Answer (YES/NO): NO